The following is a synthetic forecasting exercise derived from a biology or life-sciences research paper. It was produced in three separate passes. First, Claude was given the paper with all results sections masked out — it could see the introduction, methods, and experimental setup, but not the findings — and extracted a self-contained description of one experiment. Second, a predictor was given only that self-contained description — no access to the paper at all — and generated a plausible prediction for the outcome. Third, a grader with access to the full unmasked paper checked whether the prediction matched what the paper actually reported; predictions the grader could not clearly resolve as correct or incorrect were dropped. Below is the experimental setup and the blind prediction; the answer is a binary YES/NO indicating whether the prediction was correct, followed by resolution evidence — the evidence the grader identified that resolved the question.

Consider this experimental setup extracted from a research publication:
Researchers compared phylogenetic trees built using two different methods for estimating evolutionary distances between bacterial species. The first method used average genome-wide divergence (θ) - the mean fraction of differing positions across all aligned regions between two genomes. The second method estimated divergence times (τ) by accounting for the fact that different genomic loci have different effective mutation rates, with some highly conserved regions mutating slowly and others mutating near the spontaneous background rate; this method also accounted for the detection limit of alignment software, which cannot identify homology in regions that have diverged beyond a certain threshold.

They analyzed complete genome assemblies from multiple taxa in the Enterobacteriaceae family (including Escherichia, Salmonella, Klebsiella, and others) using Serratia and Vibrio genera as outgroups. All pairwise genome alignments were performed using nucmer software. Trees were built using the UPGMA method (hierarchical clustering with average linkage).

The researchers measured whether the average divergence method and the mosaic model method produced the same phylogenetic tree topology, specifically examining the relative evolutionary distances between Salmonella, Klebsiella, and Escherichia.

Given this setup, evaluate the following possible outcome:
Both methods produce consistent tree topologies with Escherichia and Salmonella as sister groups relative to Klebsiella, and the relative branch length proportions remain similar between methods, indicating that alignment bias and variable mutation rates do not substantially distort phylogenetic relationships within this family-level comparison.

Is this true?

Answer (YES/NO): NO